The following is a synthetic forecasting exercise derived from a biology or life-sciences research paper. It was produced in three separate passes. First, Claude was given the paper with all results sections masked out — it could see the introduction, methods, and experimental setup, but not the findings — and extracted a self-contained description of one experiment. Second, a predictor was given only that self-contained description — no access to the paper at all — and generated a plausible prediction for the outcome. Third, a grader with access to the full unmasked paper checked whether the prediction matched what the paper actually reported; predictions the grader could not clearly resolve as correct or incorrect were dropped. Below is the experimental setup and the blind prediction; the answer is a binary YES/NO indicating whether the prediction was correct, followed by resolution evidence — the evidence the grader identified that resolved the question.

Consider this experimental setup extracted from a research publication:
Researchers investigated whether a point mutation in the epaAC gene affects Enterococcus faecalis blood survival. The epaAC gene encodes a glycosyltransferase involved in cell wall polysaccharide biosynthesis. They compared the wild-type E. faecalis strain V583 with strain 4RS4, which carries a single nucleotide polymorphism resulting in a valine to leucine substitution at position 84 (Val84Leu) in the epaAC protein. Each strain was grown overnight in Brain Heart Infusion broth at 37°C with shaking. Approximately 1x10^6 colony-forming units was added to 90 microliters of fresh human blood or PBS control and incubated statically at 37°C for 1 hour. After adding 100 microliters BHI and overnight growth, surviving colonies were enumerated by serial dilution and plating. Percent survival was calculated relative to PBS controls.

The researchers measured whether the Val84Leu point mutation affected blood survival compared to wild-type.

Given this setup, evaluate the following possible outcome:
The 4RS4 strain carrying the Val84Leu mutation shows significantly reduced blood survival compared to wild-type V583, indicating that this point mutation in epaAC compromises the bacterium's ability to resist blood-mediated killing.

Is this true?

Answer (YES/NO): YES